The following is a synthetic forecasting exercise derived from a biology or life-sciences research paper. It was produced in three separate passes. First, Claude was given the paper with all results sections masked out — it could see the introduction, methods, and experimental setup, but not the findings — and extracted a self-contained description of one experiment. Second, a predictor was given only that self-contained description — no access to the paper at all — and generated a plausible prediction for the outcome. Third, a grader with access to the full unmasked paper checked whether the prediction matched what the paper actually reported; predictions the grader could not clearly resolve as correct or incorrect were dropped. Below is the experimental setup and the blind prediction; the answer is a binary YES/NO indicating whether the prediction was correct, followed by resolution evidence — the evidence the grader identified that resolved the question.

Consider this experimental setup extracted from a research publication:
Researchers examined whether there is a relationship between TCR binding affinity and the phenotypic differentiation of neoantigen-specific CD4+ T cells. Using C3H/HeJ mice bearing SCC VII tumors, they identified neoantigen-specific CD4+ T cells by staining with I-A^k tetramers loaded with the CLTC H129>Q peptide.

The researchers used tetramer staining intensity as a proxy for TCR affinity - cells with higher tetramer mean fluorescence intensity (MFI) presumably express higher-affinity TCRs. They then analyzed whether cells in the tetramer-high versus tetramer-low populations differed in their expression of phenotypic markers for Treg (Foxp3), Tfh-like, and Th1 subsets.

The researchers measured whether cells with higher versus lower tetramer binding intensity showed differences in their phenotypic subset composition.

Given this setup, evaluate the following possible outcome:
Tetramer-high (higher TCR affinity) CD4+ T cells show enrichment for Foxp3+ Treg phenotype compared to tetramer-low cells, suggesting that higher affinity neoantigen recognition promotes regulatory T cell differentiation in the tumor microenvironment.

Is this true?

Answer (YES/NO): NO